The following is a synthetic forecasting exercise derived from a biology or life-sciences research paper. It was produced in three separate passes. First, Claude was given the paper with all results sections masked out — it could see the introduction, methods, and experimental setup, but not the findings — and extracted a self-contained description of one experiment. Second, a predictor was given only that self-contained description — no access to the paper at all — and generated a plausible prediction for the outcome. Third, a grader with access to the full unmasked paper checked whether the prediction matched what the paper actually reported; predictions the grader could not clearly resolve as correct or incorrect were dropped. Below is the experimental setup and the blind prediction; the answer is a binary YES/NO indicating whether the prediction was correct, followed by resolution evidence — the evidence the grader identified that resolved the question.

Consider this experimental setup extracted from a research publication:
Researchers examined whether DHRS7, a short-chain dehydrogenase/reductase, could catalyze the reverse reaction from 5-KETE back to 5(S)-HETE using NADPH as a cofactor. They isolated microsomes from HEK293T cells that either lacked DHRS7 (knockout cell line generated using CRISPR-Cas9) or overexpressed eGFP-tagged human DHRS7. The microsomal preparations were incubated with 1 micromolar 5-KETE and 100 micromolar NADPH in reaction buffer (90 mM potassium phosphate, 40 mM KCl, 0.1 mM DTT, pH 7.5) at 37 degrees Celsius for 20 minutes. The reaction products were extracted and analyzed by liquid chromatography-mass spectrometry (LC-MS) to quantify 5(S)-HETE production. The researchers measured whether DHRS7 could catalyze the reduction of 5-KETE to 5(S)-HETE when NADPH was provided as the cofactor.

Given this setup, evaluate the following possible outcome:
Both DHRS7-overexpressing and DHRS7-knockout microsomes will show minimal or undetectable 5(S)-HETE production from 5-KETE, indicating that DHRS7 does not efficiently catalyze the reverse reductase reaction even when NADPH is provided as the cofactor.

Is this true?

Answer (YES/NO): NO